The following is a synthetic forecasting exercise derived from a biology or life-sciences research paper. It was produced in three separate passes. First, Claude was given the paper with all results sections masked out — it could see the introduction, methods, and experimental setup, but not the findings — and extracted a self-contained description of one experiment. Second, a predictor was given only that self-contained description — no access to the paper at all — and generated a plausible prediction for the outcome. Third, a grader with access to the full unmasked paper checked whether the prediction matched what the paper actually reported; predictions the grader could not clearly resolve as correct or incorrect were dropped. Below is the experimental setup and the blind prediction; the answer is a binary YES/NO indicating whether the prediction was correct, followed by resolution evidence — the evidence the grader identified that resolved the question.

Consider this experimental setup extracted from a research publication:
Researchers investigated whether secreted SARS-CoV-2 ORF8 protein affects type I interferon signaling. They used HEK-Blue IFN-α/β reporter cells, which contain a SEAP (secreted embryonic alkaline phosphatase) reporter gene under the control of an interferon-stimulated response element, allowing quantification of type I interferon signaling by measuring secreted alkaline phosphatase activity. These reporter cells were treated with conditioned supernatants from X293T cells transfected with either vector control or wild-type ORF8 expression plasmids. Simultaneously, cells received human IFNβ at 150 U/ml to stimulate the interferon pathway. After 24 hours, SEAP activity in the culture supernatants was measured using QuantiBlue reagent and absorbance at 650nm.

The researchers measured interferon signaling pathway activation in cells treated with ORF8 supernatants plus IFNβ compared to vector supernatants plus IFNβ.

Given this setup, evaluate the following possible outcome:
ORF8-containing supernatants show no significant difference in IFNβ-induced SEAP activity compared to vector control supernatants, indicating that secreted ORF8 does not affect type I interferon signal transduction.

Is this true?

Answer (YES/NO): YES